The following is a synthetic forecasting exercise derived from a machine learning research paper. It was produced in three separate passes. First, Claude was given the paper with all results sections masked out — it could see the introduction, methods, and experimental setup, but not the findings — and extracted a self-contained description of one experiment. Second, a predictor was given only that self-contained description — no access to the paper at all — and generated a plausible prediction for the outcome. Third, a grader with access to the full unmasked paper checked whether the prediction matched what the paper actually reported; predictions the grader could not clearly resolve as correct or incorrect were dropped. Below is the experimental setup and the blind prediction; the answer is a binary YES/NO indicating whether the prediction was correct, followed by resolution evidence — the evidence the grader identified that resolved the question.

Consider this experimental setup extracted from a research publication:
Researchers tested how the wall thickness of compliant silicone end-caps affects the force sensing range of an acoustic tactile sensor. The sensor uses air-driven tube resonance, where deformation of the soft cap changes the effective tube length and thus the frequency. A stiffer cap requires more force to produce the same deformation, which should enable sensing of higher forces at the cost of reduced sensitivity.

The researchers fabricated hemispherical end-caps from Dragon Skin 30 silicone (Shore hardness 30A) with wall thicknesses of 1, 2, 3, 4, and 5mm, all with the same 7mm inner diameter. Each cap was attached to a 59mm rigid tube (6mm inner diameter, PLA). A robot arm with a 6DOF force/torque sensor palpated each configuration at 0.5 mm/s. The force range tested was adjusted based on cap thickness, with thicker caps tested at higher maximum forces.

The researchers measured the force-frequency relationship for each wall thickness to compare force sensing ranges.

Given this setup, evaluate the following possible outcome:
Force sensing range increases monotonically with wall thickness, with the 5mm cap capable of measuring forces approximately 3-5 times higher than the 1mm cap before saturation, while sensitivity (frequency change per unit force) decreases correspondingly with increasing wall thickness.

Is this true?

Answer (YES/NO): NO